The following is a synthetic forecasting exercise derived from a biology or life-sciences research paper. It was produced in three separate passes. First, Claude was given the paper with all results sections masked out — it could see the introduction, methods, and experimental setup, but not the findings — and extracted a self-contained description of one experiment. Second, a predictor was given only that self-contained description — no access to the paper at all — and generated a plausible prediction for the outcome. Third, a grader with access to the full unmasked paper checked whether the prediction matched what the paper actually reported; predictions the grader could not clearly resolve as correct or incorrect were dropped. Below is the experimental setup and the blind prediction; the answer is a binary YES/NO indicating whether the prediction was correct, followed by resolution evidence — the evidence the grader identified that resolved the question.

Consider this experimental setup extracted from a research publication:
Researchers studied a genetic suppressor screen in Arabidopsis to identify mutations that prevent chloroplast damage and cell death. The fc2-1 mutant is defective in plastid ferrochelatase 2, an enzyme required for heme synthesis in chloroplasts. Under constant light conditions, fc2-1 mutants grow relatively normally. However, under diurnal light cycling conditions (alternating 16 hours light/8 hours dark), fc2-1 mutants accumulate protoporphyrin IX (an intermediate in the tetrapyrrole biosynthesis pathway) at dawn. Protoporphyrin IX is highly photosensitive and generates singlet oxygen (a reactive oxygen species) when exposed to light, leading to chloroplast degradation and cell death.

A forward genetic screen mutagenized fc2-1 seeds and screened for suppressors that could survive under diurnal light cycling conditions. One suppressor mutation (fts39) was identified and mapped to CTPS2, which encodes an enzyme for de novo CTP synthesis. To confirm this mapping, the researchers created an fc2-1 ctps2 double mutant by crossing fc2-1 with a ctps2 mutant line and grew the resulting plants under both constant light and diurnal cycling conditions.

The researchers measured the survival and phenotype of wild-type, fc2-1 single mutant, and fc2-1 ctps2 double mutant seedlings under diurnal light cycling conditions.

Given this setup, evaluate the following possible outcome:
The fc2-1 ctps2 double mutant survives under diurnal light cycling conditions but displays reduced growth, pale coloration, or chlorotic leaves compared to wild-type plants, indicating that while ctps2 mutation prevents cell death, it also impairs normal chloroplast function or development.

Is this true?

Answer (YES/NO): YES